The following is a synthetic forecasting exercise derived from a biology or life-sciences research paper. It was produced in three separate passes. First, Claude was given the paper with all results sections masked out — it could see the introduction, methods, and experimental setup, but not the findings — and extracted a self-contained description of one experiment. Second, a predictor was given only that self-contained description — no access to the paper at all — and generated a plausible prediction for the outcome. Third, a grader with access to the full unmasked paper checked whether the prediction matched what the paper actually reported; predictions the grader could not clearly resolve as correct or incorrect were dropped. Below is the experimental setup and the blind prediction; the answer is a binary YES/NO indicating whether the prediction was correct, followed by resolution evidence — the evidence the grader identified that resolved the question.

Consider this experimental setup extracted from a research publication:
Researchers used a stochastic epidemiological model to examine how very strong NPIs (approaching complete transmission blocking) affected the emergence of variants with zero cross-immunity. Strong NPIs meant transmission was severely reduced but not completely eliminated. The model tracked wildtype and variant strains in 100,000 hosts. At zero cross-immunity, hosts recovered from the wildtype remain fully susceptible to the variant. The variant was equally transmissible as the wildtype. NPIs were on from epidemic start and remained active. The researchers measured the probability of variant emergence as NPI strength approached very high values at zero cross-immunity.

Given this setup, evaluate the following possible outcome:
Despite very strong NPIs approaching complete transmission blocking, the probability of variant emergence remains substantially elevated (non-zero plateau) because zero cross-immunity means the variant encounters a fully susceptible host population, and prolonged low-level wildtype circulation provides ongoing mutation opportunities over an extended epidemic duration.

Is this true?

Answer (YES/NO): NO